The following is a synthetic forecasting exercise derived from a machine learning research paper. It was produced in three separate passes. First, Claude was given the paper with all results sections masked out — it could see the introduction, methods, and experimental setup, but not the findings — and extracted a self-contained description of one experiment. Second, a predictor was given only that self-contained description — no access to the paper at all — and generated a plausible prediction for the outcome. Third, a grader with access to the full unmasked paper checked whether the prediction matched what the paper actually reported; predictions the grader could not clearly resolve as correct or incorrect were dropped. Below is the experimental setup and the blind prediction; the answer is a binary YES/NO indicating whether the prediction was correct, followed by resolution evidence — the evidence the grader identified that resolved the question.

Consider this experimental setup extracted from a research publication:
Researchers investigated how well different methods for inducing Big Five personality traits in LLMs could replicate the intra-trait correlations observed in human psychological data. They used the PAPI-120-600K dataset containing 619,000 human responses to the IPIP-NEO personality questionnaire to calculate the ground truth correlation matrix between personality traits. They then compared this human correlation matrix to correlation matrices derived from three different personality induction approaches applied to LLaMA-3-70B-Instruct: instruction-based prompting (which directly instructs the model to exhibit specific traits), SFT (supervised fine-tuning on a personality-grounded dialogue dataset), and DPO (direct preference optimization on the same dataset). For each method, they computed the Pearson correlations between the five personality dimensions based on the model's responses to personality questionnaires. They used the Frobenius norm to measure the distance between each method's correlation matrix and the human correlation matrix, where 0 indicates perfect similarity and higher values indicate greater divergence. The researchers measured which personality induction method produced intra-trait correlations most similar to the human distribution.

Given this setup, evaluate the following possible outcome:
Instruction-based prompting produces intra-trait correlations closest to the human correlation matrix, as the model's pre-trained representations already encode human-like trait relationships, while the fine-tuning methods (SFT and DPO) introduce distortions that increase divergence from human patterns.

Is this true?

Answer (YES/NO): NO